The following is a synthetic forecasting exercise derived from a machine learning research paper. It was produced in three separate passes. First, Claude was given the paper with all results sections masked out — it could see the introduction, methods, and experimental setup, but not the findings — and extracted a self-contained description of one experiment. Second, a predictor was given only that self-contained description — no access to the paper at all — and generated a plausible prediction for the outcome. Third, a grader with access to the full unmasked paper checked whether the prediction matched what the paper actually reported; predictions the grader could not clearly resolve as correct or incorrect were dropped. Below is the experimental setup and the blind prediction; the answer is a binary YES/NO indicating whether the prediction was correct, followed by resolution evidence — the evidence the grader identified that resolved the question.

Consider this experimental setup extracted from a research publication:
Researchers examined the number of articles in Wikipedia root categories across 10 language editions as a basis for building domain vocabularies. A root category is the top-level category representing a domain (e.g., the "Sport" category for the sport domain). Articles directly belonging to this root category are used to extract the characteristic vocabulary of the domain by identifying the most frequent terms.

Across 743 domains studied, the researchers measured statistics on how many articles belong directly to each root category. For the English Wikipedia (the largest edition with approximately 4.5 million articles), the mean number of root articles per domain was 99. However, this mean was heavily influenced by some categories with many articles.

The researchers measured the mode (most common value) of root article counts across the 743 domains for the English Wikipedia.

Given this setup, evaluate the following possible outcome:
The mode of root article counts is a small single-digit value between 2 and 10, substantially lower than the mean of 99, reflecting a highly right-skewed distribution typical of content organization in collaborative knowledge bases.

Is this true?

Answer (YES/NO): YES